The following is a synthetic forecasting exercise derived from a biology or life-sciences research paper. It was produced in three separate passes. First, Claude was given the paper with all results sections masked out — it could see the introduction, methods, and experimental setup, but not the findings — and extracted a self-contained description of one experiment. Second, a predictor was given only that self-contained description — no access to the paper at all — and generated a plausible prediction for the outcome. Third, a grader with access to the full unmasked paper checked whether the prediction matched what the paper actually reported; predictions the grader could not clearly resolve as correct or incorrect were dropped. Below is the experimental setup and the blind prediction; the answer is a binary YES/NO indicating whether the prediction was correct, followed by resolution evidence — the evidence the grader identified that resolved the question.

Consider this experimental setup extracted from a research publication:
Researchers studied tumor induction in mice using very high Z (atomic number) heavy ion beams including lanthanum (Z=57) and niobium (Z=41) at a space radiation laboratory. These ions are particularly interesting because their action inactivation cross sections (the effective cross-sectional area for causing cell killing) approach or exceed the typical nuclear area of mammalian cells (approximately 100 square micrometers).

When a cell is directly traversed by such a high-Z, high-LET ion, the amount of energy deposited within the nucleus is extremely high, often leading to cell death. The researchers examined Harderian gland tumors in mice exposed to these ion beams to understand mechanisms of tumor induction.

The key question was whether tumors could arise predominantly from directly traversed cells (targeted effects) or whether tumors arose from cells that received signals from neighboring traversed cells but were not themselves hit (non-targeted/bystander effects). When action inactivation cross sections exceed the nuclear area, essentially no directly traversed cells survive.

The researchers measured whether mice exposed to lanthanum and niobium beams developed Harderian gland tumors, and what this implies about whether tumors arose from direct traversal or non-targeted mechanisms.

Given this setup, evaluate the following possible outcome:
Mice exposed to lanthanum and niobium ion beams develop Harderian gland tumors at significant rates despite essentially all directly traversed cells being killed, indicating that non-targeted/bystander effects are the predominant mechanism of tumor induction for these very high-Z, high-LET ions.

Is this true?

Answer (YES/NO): YES